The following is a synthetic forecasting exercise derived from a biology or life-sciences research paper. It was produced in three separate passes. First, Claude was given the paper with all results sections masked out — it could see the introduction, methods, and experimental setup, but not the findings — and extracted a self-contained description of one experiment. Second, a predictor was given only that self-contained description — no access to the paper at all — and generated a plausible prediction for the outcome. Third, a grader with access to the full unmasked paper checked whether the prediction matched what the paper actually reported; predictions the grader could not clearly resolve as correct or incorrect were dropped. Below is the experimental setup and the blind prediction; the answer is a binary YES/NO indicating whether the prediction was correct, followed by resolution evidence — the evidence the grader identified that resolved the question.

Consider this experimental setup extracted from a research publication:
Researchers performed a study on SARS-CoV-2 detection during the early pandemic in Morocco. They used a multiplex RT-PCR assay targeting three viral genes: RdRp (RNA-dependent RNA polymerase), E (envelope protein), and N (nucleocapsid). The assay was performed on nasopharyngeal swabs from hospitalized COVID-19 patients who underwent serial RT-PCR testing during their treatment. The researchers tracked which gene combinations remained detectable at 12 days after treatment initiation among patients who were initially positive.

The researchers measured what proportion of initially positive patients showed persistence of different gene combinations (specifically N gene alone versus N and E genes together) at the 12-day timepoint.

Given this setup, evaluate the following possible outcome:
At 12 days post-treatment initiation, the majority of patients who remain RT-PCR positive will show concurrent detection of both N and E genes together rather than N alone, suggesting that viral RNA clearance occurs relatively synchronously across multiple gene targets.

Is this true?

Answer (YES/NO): NO